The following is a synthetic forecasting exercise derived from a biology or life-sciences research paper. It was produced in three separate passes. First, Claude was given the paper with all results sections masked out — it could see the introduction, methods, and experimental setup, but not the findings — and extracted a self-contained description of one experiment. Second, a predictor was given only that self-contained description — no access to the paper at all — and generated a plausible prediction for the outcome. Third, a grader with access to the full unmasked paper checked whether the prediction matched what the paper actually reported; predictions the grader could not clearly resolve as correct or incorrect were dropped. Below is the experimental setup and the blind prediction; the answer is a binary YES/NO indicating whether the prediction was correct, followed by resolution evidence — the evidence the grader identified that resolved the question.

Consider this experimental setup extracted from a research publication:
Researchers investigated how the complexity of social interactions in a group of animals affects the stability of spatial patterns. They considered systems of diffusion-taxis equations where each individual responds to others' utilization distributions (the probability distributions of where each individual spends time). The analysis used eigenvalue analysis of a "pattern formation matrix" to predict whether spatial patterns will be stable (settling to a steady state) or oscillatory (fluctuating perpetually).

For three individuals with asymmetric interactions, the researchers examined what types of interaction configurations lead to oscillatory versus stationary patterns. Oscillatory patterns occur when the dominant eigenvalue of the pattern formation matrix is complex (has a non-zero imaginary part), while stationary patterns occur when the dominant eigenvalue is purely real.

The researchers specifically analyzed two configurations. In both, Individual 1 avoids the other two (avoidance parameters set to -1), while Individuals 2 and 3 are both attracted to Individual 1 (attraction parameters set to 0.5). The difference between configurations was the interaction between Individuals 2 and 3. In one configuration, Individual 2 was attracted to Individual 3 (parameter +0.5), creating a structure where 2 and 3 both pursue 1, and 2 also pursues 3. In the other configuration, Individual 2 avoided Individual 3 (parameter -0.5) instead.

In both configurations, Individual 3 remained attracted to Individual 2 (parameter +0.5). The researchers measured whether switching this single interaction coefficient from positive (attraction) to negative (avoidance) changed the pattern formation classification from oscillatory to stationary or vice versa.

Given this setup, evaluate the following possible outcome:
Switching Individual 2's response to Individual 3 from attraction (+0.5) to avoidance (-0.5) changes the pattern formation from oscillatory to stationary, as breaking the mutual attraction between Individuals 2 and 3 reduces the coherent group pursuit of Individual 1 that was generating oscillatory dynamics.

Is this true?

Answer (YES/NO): YES